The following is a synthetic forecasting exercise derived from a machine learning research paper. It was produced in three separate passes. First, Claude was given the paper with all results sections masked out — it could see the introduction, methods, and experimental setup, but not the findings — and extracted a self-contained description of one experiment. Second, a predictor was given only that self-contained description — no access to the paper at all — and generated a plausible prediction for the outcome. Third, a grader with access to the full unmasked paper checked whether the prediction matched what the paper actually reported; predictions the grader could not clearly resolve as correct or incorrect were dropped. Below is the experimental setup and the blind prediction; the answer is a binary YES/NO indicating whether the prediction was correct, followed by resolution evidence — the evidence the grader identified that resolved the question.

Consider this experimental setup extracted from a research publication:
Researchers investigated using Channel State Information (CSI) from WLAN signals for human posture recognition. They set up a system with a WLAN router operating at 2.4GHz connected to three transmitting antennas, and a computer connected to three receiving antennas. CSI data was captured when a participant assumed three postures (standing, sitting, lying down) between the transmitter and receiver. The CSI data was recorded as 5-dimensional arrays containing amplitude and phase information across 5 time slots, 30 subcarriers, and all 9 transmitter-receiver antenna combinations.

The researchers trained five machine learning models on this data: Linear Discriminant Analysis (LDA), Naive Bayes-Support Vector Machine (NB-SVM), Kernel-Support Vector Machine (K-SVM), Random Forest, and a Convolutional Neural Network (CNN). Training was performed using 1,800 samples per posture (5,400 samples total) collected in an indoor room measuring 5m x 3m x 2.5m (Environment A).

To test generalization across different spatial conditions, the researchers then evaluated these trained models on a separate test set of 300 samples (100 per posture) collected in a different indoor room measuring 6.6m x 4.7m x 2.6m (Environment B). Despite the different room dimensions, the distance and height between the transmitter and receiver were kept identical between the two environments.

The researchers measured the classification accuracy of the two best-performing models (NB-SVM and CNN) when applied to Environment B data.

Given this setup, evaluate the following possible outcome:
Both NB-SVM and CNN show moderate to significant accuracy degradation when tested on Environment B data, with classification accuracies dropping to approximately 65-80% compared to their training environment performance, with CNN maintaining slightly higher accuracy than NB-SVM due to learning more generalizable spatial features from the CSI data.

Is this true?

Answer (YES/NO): NO